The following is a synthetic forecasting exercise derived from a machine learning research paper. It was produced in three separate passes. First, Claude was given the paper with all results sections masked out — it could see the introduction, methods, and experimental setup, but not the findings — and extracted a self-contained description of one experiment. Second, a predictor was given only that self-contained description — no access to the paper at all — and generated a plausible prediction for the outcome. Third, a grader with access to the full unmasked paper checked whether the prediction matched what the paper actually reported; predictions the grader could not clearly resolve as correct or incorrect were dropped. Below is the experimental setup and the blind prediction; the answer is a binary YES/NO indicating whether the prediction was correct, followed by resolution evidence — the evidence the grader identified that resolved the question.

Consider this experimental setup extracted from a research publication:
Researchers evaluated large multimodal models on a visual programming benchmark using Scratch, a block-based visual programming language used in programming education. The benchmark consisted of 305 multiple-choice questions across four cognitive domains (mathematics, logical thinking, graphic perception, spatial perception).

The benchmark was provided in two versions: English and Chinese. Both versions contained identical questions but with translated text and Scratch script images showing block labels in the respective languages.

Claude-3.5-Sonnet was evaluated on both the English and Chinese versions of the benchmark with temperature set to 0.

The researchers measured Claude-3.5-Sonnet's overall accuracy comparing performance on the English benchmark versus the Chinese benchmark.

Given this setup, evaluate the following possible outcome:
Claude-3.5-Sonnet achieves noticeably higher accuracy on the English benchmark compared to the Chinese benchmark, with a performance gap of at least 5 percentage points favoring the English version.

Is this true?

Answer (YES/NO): NO